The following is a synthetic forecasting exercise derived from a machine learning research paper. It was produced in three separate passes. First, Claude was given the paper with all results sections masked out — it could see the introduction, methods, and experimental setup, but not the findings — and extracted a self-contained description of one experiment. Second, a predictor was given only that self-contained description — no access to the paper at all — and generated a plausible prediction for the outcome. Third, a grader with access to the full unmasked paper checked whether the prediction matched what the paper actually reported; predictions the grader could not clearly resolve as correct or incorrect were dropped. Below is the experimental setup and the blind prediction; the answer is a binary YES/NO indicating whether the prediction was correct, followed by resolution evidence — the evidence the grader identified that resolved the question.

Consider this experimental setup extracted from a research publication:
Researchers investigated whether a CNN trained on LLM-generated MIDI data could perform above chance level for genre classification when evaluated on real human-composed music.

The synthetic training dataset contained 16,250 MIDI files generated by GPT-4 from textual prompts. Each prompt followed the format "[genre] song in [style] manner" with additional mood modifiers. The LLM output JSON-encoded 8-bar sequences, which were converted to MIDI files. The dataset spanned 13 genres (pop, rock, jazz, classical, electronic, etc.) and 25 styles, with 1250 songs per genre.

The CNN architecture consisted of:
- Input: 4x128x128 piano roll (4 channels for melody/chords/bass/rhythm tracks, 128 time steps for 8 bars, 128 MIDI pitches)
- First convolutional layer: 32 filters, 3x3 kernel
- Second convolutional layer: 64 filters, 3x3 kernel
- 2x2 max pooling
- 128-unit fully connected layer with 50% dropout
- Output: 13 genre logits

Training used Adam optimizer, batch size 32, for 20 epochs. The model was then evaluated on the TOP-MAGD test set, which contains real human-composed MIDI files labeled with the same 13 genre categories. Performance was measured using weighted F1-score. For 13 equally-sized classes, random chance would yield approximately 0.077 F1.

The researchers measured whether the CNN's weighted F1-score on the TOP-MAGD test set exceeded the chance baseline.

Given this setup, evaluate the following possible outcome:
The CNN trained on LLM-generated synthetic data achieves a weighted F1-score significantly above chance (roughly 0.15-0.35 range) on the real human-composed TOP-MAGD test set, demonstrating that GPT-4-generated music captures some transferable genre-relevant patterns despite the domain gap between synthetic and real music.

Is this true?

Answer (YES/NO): NO